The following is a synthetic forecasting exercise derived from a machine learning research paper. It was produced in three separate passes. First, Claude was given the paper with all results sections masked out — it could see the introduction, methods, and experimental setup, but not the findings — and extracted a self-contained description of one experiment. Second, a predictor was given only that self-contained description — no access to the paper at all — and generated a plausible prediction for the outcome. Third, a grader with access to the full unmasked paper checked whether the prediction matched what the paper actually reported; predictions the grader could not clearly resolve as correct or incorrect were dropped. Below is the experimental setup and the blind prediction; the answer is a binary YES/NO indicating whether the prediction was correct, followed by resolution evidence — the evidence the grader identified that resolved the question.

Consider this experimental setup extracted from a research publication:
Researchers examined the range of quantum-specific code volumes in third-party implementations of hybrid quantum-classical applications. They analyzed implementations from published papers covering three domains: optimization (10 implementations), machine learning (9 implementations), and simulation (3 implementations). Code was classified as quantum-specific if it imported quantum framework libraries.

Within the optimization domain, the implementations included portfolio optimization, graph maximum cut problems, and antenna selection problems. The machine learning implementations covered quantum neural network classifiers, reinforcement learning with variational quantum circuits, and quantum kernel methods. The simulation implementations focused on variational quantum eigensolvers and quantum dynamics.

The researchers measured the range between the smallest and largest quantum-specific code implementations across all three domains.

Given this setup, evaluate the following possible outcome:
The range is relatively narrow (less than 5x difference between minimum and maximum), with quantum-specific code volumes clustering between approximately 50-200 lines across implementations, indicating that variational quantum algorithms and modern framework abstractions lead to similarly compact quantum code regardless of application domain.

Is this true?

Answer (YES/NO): NO